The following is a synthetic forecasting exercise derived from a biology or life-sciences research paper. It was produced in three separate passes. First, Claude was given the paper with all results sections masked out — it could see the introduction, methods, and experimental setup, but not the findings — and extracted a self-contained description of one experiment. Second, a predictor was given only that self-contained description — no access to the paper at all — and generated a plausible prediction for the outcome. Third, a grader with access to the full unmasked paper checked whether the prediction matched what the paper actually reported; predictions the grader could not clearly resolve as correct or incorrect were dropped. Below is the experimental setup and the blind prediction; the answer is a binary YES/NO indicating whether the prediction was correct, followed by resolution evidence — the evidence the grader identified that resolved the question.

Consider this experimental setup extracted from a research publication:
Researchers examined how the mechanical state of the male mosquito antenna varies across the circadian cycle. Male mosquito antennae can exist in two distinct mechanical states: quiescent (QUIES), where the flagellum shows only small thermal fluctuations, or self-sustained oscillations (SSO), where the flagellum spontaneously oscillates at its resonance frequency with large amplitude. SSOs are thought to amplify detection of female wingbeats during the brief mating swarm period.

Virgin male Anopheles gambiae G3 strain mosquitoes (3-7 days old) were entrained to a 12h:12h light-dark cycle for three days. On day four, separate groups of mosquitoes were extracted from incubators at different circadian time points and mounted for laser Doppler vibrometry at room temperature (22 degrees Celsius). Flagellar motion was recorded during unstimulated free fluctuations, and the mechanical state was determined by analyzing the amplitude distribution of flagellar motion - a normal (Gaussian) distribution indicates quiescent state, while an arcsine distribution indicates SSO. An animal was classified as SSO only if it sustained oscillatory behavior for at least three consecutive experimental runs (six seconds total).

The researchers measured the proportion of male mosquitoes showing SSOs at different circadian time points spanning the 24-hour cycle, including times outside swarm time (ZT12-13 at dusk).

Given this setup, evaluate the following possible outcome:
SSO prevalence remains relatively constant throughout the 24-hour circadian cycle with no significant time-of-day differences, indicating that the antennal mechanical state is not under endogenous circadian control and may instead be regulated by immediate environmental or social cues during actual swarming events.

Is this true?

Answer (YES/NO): NO